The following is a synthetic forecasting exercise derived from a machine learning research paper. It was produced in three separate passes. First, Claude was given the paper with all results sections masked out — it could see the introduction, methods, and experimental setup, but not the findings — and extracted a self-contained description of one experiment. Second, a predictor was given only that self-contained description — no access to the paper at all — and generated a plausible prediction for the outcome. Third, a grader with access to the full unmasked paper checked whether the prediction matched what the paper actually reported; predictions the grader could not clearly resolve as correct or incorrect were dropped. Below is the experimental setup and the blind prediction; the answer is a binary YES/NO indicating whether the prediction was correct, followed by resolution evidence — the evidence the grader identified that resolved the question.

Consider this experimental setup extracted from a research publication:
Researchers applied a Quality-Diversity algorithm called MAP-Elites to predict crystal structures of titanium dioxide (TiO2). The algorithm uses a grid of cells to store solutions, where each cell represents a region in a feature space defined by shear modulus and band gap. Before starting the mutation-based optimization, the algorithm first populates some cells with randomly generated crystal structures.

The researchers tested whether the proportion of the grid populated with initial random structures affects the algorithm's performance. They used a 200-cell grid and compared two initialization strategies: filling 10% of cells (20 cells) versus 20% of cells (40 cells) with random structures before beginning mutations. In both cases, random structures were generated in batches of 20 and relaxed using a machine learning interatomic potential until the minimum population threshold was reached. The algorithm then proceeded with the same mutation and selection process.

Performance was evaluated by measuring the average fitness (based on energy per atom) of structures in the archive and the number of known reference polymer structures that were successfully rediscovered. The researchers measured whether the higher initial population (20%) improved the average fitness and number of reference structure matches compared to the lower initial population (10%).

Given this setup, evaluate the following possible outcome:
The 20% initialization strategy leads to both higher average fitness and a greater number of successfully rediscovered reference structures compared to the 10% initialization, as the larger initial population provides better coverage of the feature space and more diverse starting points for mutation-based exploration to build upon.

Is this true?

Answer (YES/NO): NO